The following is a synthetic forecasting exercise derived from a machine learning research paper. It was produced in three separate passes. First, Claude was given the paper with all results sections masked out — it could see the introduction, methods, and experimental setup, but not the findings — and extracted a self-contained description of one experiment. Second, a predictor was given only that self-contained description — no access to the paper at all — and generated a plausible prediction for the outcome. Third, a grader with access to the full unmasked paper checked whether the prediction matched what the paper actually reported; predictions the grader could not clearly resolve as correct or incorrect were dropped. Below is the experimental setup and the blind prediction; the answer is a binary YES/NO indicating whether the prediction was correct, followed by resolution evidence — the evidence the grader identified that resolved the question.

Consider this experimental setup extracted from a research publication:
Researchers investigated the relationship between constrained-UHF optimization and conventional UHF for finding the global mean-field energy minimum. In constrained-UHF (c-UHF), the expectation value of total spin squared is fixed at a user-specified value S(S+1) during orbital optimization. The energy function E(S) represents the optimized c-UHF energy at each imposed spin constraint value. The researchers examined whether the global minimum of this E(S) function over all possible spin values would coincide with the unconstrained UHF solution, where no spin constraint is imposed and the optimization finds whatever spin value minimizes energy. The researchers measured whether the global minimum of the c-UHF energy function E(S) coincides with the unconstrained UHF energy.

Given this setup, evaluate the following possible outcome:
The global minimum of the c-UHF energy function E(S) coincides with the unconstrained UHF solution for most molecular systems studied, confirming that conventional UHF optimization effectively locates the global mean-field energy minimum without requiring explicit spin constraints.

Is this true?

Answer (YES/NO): YES